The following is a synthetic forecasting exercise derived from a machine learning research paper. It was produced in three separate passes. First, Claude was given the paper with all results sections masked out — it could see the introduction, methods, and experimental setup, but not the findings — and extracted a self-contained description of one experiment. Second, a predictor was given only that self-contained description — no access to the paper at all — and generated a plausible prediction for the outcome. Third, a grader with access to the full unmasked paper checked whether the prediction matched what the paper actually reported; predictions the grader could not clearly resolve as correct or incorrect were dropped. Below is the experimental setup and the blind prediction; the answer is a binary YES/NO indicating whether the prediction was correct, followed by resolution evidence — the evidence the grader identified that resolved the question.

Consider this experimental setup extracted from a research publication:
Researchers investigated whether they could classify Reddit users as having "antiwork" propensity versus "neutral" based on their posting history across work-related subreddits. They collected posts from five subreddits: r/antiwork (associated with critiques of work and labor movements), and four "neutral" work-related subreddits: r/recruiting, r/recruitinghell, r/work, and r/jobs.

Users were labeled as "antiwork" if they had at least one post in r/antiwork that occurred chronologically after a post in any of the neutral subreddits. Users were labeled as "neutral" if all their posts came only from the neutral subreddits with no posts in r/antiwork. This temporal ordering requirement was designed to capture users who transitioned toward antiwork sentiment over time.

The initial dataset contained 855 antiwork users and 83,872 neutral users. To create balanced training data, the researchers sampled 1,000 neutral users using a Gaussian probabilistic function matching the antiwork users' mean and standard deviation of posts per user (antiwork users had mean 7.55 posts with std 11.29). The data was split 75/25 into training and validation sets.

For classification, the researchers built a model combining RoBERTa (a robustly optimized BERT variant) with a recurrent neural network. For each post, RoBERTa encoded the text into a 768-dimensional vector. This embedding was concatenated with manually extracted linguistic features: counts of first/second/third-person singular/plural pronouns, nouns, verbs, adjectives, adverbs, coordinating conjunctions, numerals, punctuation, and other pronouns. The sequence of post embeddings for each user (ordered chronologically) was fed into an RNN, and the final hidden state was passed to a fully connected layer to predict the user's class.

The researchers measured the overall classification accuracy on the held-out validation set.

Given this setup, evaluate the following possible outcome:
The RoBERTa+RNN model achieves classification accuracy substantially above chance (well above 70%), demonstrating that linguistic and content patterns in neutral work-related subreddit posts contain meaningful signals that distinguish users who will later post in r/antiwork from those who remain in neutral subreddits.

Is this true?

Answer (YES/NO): YES